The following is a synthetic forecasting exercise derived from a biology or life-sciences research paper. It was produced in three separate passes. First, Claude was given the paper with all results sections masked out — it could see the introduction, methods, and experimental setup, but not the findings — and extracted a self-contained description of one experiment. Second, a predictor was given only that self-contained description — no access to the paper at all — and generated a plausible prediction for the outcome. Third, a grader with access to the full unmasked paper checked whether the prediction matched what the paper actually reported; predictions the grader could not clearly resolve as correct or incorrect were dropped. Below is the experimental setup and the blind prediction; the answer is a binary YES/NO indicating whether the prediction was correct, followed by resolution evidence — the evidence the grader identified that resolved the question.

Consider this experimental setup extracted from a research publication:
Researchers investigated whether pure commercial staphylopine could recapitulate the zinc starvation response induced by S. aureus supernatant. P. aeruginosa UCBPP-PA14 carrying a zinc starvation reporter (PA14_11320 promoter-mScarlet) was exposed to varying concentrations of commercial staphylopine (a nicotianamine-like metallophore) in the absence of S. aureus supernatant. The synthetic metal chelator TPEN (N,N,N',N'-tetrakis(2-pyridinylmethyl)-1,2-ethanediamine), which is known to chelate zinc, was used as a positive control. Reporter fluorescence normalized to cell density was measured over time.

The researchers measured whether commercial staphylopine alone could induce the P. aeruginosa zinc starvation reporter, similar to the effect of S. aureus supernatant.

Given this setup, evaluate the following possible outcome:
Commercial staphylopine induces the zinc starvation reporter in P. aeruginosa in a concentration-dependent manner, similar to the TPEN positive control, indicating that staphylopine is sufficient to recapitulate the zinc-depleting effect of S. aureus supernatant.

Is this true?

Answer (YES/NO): YES